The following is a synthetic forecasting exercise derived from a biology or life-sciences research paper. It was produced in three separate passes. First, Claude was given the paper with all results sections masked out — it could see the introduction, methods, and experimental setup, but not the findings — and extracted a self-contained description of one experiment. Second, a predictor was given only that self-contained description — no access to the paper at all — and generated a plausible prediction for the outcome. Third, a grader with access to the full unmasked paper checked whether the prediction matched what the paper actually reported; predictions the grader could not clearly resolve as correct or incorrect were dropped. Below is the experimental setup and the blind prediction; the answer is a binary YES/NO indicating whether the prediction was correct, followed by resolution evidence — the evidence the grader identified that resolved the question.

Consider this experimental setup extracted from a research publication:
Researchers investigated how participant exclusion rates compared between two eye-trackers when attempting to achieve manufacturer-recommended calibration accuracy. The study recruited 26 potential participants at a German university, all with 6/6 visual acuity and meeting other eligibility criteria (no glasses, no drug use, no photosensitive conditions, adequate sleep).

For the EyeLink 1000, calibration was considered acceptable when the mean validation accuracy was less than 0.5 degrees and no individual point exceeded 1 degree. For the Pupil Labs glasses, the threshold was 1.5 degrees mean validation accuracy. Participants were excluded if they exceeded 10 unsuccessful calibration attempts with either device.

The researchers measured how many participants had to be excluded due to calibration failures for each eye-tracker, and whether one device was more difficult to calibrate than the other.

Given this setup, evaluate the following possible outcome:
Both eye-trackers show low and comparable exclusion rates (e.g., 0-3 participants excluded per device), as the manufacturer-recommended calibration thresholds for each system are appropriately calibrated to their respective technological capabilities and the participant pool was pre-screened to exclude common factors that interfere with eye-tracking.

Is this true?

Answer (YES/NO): YES